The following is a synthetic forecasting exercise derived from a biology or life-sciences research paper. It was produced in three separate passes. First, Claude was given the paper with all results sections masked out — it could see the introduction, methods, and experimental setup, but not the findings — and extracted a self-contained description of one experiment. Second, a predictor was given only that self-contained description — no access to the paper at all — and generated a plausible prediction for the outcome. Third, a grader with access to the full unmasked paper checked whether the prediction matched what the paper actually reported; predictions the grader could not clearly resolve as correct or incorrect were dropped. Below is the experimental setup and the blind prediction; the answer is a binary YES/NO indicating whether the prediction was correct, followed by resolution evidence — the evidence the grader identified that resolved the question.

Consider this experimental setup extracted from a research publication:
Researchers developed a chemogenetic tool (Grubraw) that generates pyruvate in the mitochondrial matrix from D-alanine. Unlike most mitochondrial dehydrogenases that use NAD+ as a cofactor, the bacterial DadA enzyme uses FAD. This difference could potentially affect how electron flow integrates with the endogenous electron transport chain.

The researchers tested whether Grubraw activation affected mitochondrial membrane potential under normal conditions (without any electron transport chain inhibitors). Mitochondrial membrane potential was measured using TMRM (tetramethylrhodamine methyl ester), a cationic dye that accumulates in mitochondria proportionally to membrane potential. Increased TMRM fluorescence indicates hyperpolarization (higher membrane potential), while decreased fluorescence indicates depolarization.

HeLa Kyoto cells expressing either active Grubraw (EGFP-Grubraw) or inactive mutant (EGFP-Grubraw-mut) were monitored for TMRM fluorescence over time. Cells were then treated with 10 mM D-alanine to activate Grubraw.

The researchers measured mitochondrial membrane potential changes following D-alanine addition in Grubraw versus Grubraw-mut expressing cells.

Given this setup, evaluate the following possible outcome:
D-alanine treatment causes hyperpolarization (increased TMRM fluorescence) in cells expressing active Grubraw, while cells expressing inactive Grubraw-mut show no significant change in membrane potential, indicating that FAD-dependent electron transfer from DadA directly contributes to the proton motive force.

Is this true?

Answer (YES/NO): YES